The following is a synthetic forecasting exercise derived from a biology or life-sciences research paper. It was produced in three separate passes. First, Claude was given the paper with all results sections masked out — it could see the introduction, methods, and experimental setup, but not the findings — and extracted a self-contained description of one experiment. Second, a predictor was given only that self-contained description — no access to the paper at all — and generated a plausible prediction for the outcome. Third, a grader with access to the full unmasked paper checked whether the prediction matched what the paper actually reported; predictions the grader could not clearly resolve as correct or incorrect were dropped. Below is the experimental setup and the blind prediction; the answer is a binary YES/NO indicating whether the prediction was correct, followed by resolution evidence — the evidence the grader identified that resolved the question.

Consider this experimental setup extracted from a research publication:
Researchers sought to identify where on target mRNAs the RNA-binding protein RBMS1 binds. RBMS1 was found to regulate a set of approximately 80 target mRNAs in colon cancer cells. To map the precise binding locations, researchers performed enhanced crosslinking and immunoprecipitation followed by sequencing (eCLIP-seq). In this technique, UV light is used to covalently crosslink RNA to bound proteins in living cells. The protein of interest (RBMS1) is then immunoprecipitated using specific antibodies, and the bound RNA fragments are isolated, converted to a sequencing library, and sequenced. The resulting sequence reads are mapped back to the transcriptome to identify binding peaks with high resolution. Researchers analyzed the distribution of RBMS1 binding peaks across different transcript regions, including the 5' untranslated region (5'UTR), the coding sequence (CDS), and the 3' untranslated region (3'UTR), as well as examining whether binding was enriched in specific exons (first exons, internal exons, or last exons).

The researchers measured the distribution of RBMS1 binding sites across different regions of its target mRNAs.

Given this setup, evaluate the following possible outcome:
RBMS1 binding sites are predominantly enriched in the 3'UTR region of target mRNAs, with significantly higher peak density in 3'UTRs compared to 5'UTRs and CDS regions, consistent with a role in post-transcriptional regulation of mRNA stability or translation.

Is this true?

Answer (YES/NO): YES